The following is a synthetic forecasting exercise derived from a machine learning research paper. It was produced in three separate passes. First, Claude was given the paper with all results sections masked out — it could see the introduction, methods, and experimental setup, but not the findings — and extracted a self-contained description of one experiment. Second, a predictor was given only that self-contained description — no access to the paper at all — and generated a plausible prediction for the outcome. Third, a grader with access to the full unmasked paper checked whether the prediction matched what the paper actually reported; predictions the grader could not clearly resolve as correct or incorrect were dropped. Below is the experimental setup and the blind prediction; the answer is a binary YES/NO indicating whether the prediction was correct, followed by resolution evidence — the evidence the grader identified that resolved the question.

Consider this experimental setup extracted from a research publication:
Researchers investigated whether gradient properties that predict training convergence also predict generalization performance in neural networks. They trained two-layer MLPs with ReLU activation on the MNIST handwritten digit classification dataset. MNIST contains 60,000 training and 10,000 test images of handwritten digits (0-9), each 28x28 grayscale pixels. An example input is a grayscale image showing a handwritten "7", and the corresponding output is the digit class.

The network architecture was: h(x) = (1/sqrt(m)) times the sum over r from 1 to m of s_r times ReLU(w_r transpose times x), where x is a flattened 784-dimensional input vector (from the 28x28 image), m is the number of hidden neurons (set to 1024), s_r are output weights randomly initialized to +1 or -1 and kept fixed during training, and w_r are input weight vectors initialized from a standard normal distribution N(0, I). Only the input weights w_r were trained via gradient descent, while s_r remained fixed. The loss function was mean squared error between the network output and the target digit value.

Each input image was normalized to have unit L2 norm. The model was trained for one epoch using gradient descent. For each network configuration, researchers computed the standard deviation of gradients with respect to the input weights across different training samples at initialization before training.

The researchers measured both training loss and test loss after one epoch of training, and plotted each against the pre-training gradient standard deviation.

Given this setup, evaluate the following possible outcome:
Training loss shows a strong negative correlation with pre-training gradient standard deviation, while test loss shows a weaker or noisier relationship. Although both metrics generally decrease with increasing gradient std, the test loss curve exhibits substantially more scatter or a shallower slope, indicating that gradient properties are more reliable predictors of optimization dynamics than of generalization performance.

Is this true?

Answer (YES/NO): NO